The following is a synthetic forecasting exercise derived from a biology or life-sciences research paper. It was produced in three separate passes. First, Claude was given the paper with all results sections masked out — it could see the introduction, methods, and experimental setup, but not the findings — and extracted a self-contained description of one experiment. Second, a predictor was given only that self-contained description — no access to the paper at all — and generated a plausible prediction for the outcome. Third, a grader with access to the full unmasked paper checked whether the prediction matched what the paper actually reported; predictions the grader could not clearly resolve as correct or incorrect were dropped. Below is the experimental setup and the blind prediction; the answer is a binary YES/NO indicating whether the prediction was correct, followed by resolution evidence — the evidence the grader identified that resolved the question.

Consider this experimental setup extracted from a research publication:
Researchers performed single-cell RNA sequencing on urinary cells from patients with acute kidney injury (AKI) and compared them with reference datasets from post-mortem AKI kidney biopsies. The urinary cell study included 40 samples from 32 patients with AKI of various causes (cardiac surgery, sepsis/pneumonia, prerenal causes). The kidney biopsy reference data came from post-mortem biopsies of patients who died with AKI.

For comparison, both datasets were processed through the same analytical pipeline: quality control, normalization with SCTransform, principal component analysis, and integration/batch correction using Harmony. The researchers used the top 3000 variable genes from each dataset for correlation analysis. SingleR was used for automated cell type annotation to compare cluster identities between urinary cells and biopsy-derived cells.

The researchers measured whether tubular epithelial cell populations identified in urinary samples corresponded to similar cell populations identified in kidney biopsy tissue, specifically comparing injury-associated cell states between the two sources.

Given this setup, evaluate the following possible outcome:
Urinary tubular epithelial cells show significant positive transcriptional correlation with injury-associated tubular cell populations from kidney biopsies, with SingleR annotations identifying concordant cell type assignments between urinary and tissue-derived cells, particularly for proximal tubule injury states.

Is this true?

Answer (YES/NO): NO